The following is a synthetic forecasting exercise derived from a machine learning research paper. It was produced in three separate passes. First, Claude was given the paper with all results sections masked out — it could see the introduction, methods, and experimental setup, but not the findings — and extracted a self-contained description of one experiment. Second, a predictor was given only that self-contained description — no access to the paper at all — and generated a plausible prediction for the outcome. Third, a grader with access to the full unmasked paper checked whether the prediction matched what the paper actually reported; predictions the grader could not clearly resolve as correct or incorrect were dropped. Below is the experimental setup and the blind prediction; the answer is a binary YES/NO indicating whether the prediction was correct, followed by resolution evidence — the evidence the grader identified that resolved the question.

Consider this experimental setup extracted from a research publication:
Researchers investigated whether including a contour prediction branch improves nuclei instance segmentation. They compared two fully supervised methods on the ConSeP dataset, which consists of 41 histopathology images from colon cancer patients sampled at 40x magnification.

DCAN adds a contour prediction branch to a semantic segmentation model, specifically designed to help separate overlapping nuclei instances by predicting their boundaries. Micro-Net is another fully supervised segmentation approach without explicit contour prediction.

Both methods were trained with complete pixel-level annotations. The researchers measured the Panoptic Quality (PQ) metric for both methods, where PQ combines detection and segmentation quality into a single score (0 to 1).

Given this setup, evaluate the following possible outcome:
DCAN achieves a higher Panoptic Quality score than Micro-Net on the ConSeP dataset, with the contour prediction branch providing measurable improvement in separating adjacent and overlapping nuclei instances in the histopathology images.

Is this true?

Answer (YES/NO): NO